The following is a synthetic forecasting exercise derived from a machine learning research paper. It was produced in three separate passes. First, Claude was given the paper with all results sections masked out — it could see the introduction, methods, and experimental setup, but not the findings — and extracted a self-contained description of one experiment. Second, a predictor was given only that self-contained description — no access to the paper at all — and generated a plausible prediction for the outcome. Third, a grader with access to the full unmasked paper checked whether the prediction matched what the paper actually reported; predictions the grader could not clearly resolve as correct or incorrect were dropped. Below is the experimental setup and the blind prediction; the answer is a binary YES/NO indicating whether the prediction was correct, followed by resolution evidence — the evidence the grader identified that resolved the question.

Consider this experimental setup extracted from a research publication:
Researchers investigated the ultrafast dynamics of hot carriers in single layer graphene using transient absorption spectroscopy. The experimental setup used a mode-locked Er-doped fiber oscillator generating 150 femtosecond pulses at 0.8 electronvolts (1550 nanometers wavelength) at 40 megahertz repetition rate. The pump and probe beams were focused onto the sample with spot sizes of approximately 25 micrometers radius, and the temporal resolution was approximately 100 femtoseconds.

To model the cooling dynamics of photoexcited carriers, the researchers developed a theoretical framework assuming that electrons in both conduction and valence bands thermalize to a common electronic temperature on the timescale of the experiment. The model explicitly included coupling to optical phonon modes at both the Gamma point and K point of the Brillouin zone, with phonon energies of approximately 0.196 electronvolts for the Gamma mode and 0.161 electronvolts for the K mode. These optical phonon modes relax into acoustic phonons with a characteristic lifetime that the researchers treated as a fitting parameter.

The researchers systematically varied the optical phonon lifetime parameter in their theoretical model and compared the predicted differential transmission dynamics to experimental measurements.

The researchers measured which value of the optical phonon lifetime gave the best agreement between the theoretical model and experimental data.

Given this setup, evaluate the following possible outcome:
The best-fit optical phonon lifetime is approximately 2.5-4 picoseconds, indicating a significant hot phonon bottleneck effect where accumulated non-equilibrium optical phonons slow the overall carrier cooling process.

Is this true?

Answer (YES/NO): NO